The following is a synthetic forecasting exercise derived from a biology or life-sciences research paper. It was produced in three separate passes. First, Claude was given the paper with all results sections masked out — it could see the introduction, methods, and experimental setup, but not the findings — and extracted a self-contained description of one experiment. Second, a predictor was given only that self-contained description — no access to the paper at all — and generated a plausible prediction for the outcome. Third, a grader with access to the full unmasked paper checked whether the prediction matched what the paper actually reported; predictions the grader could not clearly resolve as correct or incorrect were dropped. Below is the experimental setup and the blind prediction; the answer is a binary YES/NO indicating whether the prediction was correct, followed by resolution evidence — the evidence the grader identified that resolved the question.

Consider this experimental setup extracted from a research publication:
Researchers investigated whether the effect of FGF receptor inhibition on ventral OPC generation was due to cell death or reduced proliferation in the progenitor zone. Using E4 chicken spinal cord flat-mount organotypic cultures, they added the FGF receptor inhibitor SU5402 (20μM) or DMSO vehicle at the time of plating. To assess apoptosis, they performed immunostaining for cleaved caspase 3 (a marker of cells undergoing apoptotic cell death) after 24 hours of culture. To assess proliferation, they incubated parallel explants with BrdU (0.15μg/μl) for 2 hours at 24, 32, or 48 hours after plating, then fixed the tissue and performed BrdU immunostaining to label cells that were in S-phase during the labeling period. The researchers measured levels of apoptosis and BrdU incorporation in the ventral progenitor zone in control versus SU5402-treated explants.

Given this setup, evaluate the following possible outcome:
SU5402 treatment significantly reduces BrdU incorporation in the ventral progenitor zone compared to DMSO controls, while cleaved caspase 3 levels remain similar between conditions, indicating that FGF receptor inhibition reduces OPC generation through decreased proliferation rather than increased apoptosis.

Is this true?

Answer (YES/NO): NO